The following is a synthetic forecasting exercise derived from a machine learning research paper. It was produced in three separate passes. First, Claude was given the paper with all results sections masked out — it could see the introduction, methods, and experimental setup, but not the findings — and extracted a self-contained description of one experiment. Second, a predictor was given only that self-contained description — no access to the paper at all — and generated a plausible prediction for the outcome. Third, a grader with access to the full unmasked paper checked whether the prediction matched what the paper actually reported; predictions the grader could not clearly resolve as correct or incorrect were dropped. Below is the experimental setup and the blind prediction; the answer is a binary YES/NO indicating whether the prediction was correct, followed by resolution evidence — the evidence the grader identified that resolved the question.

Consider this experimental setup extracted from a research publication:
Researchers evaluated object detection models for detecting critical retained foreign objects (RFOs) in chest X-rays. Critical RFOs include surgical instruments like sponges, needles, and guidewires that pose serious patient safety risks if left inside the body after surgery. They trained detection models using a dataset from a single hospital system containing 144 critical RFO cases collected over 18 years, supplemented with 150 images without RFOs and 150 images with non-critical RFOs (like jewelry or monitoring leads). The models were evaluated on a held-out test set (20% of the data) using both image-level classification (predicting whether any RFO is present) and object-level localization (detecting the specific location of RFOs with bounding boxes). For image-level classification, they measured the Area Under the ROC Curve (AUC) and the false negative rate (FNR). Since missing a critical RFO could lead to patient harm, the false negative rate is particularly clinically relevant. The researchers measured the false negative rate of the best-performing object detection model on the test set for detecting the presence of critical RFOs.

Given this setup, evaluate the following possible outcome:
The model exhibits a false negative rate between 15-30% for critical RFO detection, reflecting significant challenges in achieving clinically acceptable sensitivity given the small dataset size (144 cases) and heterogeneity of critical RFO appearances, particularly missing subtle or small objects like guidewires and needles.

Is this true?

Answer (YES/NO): YES